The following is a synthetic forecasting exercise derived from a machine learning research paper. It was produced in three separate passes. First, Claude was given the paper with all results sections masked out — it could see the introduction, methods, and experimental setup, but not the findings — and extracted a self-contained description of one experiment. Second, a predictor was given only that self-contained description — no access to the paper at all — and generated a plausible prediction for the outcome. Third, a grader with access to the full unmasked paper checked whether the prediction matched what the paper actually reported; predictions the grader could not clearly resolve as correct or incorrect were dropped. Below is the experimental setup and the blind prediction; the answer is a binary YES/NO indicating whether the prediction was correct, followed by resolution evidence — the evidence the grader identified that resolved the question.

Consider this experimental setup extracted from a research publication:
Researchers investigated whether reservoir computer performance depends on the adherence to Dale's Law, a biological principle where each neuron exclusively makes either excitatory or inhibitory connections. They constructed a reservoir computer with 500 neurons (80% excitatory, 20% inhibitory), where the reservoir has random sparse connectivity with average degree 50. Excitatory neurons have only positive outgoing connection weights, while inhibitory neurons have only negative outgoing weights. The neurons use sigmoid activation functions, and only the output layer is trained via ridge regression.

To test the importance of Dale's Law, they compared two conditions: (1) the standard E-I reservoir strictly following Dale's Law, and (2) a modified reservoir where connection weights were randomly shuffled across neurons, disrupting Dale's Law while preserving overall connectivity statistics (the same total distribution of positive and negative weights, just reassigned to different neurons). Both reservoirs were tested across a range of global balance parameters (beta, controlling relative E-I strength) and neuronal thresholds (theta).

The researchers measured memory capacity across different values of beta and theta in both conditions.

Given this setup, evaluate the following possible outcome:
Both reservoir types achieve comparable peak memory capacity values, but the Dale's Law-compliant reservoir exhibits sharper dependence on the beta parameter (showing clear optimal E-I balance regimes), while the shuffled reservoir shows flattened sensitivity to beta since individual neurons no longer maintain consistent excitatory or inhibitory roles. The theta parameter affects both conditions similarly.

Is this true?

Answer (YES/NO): NO